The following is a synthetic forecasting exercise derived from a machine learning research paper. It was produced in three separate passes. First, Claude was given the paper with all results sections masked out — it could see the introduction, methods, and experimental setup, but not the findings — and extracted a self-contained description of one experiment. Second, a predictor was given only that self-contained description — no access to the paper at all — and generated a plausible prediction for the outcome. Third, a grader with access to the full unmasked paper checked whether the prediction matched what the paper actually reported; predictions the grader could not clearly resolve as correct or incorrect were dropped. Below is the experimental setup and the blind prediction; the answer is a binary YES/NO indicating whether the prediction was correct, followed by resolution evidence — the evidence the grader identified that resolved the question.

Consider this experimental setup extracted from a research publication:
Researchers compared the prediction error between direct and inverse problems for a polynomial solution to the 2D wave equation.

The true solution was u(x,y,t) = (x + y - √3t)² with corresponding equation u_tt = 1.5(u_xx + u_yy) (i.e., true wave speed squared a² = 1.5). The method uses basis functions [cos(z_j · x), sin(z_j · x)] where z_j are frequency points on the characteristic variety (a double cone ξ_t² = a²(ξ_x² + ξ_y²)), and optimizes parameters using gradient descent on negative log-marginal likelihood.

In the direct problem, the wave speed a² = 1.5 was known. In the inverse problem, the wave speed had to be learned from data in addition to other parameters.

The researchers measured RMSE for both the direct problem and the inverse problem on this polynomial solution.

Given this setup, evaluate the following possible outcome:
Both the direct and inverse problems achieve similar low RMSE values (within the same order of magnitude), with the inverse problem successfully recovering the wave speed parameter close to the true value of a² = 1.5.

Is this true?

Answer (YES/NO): YES